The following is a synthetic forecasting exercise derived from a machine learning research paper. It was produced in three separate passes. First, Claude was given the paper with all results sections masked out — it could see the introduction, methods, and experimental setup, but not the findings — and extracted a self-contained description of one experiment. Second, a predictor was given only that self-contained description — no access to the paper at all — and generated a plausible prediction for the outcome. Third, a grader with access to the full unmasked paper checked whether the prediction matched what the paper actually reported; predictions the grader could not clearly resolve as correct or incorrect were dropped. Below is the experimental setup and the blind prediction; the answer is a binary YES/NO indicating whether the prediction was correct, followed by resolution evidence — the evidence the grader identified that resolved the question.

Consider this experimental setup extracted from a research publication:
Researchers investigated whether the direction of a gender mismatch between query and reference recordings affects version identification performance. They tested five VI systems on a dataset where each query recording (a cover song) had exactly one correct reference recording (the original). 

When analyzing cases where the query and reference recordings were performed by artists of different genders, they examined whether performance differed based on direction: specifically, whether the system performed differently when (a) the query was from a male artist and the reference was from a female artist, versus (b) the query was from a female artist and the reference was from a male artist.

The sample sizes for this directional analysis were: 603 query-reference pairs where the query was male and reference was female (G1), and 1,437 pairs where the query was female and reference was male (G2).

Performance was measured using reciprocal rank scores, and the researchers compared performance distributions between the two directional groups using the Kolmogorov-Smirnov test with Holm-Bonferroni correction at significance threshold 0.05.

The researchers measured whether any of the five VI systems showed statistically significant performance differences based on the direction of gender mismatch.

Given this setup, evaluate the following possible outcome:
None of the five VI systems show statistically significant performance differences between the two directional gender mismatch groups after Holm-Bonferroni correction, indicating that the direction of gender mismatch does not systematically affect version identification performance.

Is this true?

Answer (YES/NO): YES